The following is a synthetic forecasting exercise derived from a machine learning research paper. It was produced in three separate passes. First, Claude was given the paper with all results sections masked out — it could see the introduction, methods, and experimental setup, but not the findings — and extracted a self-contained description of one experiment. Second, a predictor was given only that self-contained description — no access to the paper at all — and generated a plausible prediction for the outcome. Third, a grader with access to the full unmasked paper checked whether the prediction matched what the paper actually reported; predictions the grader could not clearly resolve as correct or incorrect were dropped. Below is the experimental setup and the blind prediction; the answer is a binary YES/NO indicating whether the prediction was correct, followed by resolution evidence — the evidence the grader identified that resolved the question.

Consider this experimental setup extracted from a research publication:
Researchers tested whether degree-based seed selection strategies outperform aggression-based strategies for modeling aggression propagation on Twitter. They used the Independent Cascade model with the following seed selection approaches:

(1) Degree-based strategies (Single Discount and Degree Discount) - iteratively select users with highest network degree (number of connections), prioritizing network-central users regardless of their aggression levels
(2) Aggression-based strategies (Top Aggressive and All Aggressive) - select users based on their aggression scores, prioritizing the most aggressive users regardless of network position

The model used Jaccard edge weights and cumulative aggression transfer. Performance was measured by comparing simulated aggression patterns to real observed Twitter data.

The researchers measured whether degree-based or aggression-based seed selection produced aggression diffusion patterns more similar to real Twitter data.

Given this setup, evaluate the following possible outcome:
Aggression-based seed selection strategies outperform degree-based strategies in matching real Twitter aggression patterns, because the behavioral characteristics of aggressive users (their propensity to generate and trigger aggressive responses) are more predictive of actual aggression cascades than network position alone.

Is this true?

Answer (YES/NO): NO